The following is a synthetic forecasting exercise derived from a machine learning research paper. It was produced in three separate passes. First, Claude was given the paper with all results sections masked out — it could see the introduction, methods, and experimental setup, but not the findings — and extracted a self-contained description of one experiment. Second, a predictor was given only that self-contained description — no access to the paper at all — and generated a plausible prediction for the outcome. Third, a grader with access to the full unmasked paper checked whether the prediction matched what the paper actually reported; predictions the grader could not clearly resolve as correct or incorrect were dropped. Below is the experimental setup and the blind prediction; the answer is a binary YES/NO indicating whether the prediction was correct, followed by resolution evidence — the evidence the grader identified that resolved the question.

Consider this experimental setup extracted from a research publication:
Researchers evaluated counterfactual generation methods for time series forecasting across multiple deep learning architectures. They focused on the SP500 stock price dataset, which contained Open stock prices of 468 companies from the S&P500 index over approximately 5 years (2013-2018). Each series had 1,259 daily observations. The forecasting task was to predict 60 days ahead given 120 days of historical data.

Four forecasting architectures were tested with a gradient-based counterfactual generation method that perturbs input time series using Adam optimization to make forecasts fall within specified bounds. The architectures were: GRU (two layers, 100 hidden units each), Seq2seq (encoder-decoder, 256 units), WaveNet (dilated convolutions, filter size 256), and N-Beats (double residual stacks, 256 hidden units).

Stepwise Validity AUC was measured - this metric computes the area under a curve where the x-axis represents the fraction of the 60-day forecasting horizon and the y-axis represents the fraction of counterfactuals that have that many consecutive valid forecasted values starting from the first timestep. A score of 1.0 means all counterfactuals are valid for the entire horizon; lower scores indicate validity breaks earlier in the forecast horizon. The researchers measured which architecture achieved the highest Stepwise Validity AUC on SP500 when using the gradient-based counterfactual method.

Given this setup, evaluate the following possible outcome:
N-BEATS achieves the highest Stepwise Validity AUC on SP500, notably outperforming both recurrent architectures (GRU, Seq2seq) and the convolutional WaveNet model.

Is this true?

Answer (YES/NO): NO